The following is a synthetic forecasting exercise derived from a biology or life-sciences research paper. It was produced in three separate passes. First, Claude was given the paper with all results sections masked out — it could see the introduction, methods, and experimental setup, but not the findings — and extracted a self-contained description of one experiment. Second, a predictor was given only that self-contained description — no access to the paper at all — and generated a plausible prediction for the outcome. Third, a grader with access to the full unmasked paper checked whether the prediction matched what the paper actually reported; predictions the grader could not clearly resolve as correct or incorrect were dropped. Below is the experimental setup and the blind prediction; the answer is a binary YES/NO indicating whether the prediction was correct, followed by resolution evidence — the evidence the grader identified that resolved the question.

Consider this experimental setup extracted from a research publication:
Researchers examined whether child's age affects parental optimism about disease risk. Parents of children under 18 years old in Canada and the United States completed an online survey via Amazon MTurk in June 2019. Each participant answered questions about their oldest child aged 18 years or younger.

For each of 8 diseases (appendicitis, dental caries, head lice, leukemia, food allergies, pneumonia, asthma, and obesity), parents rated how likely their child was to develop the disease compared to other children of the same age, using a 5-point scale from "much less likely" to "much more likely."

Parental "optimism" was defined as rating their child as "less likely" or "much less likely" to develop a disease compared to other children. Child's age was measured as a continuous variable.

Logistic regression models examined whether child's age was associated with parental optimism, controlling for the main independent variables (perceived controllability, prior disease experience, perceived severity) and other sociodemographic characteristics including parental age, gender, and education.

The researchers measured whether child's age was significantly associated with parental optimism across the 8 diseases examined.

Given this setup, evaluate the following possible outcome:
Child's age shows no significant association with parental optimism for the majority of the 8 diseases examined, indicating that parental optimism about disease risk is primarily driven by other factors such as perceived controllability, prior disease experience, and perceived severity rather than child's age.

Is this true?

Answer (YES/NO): NO